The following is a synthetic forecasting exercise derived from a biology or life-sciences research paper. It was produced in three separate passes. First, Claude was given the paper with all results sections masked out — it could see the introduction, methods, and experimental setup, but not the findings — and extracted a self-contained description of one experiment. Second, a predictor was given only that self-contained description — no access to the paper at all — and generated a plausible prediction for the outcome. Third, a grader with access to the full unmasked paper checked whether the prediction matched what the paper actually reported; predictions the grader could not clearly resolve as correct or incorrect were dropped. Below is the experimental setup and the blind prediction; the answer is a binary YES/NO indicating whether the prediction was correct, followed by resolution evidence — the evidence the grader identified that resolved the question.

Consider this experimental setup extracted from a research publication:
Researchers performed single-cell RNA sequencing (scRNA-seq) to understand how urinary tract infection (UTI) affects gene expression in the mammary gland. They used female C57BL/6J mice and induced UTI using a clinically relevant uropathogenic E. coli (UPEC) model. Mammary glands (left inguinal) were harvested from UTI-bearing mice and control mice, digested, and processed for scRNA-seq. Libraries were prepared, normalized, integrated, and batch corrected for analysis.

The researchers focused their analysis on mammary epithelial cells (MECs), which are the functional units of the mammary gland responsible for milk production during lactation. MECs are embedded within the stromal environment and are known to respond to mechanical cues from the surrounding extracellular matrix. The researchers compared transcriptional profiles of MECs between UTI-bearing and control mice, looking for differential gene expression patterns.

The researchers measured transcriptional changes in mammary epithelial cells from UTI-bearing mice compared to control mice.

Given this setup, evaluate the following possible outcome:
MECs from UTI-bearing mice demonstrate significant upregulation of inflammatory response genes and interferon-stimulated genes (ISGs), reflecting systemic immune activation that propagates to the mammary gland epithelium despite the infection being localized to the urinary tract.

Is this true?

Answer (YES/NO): NO